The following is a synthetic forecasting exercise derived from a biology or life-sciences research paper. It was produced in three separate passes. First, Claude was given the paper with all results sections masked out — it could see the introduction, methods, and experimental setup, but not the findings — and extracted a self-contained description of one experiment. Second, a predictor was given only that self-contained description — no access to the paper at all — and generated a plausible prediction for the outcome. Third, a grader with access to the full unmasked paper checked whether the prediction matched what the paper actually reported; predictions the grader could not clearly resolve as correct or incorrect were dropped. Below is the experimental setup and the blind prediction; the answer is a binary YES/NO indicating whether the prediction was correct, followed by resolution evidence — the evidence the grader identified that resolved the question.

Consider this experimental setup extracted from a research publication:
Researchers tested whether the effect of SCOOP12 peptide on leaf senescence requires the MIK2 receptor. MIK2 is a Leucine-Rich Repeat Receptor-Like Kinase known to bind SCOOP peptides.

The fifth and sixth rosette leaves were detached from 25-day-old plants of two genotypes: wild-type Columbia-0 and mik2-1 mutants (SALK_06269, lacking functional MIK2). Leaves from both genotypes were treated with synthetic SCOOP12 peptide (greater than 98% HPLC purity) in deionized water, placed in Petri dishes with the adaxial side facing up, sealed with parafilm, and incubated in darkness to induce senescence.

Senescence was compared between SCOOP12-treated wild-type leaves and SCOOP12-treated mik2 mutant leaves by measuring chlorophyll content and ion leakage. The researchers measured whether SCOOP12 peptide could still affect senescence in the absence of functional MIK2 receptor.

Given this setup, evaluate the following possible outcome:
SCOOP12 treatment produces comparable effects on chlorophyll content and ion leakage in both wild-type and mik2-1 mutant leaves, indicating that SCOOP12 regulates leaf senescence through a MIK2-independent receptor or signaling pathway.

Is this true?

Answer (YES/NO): NO